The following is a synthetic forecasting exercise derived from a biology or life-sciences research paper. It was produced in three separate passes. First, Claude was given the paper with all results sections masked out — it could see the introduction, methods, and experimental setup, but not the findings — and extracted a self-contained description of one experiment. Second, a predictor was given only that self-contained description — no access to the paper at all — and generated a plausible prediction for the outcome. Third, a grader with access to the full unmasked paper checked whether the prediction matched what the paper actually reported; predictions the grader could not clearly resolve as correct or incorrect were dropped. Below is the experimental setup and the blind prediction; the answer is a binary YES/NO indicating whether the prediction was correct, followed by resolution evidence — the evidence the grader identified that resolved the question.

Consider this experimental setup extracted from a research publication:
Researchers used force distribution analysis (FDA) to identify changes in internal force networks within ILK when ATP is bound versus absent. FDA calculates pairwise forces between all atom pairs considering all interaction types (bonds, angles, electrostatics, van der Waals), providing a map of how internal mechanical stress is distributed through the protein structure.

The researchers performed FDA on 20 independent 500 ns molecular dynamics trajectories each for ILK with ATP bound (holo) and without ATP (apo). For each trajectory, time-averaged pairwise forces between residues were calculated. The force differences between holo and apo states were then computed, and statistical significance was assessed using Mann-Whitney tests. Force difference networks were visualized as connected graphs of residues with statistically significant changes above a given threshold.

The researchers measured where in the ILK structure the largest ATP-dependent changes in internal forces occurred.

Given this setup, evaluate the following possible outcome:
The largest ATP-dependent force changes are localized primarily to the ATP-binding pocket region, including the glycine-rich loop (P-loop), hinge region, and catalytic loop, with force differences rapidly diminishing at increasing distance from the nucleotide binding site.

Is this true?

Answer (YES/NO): NO